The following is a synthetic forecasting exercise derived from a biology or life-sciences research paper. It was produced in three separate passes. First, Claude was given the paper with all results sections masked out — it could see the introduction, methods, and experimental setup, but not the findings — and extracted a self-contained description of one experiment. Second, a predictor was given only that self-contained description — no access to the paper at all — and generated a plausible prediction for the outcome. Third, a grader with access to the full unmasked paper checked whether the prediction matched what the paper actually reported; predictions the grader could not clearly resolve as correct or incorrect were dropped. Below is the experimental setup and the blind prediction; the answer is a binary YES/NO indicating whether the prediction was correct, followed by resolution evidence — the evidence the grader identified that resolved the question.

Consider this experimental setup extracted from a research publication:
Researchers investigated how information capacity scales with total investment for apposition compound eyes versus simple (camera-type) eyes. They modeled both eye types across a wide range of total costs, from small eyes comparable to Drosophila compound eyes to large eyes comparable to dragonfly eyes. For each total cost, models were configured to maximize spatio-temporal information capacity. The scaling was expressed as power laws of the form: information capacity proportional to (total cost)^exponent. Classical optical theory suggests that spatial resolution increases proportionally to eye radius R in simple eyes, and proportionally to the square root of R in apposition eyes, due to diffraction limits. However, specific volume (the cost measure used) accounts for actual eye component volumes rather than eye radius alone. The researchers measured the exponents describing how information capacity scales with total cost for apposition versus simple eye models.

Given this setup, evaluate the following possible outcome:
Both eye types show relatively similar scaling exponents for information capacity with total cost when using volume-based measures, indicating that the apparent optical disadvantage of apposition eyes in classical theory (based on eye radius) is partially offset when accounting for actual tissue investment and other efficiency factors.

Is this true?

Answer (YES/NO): NO